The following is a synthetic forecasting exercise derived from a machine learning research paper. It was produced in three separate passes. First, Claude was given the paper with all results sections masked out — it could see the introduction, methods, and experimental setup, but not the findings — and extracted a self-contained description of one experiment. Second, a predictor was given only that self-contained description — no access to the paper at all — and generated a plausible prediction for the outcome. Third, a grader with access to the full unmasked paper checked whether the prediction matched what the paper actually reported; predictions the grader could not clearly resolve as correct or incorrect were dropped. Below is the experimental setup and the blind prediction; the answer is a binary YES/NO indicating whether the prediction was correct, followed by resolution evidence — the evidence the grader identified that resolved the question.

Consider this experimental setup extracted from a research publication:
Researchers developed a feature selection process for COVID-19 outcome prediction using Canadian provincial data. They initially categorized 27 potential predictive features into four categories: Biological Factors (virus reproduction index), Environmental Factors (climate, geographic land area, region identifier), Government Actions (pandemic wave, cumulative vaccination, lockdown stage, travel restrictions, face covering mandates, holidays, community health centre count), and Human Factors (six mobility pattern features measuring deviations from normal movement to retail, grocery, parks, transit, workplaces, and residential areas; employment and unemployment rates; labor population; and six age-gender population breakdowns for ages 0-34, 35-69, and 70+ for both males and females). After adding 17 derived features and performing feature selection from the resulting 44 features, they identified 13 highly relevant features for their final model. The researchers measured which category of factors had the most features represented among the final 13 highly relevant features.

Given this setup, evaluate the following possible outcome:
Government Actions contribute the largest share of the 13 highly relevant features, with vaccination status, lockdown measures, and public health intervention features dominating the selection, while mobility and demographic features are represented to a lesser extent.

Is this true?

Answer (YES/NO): NO